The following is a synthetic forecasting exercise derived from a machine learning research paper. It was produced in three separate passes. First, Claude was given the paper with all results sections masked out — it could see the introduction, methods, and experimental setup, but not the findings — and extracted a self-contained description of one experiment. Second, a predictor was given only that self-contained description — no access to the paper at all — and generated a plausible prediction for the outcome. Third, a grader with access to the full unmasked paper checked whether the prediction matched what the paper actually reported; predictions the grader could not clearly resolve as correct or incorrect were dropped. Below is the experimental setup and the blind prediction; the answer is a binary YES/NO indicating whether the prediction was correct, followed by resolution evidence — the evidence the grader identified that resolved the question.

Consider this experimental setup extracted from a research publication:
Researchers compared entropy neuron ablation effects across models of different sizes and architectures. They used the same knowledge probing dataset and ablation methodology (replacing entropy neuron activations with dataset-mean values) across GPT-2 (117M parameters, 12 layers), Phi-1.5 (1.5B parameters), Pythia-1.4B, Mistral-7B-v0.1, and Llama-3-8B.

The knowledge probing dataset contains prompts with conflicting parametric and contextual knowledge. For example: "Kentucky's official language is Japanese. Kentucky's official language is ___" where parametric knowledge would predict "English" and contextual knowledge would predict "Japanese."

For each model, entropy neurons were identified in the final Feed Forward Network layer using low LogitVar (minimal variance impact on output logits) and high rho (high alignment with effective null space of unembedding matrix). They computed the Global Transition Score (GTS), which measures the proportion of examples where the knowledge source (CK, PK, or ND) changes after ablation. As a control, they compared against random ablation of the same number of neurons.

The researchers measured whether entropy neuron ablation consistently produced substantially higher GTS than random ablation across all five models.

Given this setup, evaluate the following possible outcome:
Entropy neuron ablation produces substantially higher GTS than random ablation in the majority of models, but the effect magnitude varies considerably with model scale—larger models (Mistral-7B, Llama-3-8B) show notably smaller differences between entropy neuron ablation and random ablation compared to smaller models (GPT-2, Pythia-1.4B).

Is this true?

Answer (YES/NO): NO